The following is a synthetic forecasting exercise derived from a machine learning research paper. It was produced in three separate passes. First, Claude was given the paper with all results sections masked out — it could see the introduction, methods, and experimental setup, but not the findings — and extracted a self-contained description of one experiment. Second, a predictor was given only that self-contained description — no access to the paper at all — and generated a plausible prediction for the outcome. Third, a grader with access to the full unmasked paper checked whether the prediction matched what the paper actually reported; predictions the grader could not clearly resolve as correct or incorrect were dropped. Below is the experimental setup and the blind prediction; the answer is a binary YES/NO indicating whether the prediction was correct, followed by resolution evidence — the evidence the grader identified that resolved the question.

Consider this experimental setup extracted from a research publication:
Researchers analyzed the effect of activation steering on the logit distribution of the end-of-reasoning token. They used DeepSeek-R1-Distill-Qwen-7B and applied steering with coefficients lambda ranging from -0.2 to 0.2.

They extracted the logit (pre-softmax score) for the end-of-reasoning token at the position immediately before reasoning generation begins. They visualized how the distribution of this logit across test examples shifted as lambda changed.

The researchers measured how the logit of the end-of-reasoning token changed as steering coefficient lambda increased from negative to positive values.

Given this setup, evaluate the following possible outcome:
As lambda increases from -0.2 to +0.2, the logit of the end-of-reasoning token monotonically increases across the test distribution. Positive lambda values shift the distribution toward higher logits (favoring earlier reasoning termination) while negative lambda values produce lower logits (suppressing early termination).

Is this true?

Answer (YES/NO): NO